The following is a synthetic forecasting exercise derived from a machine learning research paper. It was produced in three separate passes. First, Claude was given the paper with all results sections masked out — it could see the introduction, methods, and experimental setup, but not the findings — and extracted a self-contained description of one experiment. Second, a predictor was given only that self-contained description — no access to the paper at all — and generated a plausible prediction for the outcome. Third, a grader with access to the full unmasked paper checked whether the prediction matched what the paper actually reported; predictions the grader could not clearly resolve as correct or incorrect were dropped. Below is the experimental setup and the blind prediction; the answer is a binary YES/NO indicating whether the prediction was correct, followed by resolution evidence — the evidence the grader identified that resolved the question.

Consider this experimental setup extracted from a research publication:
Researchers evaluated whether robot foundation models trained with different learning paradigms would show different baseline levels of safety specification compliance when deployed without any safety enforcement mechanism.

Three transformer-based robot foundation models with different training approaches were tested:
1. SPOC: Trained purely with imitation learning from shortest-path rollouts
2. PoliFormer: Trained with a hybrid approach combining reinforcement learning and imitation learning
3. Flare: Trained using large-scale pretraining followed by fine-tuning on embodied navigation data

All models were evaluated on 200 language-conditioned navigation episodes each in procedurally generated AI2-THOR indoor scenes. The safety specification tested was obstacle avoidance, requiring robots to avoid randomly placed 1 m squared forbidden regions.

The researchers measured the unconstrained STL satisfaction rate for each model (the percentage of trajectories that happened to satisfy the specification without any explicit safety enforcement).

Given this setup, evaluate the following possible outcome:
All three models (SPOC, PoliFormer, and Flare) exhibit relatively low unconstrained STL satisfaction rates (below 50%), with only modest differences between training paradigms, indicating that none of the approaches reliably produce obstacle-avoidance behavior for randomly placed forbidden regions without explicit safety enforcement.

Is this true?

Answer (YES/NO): NO